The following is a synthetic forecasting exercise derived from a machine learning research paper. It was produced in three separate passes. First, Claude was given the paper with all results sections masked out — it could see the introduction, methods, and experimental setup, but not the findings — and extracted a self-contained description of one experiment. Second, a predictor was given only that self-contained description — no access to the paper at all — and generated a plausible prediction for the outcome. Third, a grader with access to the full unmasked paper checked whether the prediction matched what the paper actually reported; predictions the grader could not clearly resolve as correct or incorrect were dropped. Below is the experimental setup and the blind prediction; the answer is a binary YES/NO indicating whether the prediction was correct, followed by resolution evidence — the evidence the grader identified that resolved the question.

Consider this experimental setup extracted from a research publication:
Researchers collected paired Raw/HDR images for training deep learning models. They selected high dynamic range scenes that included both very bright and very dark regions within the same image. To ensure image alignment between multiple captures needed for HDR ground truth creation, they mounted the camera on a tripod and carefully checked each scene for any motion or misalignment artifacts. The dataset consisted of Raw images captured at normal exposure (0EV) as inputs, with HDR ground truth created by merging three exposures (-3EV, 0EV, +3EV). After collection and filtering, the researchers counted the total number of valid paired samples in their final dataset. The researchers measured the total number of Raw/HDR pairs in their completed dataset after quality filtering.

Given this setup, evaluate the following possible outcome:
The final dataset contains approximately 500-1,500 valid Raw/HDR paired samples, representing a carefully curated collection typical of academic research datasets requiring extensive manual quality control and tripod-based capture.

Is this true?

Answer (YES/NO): NO